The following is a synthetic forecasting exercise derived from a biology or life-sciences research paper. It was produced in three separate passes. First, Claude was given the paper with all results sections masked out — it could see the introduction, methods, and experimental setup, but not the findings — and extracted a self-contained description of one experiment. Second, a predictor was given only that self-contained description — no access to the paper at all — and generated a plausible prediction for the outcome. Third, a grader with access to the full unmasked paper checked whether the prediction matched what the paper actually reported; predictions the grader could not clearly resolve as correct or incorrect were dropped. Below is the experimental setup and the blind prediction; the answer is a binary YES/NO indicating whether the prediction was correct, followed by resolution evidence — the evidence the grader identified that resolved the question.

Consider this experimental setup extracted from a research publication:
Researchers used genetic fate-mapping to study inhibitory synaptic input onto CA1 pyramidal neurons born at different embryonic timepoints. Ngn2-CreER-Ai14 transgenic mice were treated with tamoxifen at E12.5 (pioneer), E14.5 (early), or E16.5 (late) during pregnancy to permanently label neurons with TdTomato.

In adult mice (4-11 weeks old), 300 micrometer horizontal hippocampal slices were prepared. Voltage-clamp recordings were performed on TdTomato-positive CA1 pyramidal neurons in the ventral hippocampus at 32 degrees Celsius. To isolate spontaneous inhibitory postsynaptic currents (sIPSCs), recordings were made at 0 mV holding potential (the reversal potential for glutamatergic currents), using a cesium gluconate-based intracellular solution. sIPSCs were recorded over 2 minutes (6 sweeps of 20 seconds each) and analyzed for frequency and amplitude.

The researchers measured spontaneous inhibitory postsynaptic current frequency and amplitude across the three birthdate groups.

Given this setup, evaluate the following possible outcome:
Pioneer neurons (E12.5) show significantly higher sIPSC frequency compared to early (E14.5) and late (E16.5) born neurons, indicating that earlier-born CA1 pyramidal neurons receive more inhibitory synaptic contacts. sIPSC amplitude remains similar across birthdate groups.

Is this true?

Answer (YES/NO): NO